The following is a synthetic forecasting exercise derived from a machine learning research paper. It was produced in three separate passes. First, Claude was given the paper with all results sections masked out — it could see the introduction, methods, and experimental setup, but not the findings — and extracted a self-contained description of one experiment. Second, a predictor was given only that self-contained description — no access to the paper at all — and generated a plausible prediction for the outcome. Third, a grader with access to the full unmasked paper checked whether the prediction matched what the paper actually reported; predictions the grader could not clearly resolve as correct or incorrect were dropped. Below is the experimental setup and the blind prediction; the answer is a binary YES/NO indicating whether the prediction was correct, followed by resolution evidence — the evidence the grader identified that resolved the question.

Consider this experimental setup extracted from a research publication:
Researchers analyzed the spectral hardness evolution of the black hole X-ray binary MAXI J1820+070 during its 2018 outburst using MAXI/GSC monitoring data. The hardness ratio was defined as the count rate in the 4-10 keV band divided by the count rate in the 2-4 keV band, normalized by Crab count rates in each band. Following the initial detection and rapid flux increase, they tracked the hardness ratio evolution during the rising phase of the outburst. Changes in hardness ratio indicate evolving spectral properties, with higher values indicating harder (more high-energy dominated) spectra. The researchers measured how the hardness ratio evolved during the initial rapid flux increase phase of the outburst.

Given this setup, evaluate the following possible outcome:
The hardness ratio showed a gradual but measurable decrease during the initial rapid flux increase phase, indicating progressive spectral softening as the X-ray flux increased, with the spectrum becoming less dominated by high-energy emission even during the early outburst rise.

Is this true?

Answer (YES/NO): NO